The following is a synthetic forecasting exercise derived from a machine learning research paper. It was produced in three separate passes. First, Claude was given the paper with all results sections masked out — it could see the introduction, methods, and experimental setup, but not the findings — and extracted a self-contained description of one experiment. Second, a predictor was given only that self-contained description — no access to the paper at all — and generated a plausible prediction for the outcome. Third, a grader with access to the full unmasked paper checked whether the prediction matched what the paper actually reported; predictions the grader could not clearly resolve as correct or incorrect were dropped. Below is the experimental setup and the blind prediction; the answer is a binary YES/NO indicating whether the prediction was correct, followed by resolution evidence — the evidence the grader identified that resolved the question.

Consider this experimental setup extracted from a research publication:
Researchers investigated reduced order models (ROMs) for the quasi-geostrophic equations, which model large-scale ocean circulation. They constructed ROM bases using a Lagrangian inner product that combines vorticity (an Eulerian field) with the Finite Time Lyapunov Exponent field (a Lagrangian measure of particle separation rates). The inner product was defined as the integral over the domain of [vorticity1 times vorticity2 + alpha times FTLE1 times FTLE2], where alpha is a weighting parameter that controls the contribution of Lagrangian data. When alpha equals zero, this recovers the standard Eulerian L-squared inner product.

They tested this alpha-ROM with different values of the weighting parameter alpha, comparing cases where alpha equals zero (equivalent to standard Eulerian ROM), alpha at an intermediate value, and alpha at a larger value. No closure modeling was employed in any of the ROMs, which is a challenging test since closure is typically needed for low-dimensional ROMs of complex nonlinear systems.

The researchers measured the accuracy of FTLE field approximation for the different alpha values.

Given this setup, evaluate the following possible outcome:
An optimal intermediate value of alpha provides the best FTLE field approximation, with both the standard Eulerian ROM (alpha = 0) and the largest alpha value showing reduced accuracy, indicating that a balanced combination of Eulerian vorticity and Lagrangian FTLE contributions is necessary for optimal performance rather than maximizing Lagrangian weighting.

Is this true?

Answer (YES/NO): NO